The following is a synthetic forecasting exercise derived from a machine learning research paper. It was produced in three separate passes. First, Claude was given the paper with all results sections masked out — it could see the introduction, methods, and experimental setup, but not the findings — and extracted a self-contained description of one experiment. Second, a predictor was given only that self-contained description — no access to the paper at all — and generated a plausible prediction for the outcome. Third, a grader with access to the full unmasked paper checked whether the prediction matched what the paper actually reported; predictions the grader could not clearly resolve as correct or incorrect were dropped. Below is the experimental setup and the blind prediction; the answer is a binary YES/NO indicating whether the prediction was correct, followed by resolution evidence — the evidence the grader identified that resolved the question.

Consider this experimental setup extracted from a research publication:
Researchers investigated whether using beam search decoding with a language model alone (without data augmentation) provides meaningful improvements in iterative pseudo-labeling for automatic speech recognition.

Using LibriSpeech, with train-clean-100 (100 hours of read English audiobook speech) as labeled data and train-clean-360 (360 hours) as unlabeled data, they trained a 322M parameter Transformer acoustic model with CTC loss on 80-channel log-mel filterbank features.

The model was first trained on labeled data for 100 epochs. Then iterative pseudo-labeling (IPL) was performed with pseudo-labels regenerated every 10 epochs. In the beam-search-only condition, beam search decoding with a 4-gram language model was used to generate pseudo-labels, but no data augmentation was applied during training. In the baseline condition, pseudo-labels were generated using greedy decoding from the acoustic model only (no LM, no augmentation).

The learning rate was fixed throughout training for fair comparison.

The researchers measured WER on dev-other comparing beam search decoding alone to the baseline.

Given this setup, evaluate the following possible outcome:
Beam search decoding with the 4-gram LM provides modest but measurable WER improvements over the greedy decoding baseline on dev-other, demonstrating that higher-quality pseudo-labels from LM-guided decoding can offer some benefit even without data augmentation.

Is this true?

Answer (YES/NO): YES